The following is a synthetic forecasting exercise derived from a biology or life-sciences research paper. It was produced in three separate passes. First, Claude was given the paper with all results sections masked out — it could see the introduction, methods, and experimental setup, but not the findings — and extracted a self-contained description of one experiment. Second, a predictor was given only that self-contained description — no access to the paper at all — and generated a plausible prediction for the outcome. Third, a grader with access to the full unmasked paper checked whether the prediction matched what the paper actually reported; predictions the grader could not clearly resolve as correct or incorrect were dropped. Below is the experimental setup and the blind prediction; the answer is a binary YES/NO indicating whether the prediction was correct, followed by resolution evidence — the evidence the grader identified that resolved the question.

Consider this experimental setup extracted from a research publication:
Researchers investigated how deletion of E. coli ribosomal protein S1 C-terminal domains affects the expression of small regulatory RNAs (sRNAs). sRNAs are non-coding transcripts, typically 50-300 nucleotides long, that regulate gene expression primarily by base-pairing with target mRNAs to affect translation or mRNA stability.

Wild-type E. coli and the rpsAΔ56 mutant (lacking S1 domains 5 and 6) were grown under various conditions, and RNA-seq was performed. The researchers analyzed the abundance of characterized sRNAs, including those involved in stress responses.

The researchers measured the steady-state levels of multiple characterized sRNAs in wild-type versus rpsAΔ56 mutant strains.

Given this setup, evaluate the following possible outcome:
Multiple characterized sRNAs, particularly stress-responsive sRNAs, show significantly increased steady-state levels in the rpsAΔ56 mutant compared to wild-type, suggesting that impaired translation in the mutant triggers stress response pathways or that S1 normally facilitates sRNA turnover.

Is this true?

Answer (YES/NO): YES